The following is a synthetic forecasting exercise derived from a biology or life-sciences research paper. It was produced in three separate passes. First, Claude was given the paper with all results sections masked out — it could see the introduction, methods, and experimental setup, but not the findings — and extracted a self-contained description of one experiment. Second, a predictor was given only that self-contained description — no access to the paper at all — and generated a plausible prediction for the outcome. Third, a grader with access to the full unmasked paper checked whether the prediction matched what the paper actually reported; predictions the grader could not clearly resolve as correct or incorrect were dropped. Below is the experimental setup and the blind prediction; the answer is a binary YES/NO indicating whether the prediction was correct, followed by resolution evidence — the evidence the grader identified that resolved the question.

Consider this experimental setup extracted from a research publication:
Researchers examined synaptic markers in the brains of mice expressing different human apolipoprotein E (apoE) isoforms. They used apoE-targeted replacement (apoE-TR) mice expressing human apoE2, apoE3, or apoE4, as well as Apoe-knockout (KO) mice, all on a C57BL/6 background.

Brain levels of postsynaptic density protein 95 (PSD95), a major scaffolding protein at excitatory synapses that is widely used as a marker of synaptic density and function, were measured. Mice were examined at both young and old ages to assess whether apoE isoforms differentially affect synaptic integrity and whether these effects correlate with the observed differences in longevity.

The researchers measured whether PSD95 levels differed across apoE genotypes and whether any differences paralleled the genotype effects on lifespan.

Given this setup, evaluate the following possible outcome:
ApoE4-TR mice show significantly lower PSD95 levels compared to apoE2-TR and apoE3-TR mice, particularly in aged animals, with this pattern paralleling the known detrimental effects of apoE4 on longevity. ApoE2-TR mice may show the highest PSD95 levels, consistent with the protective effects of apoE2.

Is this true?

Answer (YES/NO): NO